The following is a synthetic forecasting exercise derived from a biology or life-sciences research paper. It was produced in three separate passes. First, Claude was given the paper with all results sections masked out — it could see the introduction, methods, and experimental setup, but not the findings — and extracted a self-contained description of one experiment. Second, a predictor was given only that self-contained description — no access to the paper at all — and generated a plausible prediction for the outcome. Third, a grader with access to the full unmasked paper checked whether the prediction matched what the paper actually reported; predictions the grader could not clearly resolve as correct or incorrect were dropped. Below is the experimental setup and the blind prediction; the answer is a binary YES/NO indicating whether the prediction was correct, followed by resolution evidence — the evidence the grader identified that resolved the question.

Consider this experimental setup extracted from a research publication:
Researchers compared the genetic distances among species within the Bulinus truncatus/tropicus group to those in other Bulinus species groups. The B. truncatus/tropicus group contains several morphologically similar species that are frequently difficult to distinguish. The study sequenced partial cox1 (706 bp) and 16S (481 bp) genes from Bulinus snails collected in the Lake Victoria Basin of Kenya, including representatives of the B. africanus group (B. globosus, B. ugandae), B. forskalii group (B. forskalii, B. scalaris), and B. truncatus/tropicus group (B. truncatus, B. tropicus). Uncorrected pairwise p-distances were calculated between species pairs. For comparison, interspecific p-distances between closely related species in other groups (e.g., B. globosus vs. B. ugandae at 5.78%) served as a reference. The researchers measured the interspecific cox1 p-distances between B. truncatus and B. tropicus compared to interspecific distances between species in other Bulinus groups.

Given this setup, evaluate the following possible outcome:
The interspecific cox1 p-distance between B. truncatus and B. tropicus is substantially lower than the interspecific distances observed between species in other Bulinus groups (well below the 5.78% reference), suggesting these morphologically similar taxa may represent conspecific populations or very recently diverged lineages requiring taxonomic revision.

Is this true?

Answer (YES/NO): NO